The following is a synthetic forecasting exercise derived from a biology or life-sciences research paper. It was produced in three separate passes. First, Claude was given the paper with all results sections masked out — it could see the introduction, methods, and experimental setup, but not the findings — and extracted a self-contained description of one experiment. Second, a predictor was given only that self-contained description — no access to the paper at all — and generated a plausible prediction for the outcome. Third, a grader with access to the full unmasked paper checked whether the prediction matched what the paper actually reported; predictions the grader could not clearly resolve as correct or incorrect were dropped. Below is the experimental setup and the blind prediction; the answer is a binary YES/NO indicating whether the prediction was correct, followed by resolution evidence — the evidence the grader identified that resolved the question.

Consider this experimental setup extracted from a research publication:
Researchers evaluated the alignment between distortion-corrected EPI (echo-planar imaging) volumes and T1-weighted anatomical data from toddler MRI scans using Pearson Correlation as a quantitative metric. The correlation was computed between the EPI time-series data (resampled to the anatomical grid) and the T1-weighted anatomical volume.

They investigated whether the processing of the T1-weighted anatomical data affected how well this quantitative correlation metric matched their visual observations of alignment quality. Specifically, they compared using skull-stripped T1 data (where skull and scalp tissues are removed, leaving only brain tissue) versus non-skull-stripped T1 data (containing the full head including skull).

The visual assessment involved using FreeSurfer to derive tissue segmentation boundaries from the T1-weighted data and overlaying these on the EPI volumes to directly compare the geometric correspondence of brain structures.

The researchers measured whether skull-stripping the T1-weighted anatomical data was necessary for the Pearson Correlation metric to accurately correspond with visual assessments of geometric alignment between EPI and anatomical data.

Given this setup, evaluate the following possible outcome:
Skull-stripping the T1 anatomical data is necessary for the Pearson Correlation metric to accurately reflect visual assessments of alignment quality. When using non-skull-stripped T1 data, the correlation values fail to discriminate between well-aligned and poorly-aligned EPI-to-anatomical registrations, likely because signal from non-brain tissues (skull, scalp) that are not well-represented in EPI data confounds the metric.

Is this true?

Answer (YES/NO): YES